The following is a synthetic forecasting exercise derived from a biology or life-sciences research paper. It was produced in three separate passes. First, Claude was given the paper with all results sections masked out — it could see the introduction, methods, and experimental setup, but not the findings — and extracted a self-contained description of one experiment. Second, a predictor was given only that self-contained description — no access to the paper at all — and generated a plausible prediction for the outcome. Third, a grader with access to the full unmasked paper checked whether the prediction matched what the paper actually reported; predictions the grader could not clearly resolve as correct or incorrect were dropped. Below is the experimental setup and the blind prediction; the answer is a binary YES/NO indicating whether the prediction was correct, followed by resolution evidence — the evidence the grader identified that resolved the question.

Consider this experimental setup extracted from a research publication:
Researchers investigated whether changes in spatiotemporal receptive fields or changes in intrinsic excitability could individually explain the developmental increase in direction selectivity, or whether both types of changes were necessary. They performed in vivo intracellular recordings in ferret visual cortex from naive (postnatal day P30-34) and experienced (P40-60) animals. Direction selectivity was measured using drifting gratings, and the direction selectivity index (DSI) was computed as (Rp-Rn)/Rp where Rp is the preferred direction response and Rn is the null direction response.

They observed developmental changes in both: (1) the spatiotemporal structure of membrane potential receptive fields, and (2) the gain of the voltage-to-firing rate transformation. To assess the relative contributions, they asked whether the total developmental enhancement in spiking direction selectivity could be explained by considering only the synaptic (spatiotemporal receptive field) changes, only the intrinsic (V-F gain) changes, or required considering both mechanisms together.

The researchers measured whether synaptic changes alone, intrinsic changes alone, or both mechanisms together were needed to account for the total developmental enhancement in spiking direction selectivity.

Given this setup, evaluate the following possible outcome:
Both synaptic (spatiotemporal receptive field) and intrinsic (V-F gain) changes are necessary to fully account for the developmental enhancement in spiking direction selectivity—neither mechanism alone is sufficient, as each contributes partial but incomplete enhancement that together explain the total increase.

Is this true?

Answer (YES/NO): NO